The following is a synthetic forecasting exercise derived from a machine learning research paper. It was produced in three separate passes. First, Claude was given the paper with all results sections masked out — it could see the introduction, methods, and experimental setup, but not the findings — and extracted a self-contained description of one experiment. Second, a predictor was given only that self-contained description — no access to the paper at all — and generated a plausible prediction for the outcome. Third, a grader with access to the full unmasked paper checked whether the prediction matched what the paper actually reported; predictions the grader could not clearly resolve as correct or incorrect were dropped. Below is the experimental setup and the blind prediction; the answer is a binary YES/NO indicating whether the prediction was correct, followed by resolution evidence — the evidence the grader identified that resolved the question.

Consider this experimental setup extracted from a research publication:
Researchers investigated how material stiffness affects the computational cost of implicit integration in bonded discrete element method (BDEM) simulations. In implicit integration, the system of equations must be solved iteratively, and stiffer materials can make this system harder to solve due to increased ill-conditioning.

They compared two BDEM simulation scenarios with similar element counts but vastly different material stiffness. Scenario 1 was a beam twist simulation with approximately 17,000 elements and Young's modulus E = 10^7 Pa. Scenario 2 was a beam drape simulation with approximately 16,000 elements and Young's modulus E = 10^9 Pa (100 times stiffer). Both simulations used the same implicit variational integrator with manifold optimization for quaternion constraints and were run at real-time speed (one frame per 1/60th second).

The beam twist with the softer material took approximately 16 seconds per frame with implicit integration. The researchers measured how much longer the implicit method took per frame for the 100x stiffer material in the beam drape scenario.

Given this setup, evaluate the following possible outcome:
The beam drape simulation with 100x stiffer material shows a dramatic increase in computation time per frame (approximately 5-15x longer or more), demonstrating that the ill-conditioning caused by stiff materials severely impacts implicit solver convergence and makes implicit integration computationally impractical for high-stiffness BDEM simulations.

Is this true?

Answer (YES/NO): NO